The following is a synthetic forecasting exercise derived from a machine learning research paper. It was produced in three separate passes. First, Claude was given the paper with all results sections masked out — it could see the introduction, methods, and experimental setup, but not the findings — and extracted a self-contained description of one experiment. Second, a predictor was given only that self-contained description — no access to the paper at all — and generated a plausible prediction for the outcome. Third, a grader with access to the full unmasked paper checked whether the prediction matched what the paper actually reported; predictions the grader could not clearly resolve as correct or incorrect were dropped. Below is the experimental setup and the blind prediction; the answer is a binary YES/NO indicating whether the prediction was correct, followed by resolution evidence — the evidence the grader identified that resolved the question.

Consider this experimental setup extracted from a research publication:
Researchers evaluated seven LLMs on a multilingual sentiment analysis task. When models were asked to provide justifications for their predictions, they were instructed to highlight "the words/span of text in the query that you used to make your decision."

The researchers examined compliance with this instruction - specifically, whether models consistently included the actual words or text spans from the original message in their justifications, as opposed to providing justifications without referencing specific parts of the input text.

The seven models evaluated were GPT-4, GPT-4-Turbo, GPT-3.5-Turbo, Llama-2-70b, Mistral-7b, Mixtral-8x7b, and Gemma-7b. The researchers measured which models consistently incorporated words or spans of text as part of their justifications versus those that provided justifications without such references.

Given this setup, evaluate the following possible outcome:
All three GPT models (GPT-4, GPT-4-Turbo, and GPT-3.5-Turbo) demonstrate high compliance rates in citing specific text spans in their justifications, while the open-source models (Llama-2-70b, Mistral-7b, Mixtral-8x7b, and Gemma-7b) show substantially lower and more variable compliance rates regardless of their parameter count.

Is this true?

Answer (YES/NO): NO